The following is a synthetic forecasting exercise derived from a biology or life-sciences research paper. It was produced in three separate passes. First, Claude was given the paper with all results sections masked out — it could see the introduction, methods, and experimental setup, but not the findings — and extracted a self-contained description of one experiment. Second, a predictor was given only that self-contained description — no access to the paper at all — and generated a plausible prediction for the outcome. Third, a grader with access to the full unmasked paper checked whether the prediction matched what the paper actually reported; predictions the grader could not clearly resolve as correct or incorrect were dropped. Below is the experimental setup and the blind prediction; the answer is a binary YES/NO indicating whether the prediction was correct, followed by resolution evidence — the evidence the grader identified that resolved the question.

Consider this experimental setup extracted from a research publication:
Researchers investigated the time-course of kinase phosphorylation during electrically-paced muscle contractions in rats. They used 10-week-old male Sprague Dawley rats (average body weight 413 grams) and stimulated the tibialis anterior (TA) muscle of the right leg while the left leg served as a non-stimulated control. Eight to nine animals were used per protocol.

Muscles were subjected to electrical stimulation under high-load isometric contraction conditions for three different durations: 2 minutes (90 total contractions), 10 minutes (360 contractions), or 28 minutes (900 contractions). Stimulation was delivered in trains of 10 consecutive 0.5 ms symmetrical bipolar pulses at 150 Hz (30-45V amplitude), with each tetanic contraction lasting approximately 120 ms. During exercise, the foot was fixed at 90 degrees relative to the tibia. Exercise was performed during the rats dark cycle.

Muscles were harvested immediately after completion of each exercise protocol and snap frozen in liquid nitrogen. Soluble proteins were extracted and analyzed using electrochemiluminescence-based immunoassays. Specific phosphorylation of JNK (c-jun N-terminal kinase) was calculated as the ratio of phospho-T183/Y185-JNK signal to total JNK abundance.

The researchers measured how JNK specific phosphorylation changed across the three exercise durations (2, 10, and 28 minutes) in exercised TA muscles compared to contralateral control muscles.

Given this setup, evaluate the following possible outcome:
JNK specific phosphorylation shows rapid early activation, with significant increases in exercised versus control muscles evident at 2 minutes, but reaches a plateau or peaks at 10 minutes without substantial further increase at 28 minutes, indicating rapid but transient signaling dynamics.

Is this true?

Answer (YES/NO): NO